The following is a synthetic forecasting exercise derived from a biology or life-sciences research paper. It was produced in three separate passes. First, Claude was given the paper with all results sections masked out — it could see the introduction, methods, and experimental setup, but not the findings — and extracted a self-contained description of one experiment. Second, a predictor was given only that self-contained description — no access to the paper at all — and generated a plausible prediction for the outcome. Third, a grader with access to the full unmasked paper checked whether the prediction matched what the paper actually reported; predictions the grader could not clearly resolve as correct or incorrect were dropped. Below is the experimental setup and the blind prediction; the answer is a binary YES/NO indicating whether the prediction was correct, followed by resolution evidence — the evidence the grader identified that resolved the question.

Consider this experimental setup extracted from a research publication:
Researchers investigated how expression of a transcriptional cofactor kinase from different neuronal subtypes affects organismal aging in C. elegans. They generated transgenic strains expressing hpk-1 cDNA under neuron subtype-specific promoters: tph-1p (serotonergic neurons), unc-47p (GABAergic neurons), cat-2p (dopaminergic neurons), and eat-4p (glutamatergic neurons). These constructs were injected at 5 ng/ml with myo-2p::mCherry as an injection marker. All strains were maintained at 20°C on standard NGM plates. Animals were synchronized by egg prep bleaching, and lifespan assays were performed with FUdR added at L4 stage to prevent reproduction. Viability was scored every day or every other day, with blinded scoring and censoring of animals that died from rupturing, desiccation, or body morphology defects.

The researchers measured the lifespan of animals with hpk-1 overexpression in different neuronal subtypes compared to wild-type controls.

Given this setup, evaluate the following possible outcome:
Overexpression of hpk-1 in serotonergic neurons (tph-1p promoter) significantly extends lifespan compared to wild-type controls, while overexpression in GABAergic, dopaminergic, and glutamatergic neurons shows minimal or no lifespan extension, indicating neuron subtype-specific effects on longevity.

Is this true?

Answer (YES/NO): NO